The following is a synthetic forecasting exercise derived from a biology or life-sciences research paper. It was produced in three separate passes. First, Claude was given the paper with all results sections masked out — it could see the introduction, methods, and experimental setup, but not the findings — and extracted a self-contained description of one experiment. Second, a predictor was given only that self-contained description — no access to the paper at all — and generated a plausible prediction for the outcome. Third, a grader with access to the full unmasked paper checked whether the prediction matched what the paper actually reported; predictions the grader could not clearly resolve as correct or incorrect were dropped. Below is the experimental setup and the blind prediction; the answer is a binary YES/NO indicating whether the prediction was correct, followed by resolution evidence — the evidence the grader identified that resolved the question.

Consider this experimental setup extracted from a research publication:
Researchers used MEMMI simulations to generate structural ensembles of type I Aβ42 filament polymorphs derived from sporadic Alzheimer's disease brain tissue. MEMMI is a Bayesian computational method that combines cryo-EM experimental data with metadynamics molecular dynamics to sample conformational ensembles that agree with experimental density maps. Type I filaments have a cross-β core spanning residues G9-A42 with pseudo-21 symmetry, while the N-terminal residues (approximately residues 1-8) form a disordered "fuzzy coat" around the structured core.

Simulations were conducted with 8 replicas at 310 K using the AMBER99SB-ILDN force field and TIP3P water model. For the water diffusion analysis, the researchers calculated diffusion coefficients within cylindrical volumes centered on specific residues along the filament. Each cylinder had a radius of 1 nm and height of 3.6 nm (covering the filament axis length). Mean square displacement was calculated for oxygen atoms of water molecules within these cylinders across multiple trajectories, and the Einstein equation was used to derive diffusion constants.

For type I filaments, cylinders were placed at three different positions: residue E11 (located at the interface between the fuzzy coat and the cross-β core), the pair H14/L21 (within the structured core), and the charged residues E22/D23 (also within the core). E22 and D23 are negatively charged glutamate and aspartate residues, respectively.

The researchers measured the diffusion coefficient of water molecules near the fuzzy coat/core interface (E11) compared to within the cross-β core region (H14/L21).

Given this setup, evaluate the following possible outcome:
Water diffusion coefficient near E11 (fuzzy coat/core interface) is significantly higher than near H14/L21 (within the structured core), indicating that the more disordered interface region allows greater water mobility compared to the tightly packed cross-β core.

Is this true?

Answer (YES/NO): YES